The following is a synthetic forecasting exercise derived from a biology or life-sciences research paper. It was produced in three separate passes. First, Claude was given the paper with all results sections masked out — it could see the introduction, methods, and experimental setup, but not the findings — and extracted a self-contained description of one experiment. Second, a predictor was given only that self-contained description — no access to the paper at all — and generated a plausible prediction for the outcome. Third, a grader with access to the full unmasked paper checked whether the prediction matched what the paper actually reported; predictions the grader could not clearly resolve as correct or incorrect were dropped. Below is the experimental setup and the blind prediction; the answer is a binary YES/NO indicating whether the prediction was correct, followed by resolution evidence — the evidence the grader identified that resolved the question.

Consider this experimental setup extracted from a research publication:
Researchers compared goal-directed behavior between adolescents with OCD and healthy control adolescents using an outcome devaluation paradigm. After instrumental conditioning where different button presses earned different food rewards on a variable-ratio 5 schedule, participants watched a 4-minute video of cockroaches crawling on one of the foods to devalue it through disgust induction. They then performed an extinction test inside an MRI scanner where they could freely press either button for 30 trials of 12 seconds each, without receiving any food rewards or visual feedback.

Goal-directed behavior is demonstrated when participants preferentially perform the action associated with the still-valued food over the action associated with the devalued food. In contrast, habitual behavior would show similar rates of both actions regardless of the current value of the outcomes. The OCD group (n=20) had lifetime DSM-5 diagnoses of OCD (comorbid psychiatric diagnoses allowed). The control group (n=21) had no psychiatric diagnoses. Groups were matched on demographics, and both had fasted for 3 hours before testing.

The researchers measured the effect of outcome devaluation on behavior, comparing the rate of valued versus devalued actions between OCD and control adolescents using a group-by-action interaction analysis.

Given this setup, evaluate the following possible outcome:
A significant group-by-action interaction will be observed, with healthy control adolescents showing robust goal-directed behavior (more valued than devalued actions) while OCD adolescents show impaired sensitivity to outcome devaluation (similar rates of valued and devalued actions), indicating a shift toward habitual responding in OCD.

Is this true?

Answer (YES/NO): YES